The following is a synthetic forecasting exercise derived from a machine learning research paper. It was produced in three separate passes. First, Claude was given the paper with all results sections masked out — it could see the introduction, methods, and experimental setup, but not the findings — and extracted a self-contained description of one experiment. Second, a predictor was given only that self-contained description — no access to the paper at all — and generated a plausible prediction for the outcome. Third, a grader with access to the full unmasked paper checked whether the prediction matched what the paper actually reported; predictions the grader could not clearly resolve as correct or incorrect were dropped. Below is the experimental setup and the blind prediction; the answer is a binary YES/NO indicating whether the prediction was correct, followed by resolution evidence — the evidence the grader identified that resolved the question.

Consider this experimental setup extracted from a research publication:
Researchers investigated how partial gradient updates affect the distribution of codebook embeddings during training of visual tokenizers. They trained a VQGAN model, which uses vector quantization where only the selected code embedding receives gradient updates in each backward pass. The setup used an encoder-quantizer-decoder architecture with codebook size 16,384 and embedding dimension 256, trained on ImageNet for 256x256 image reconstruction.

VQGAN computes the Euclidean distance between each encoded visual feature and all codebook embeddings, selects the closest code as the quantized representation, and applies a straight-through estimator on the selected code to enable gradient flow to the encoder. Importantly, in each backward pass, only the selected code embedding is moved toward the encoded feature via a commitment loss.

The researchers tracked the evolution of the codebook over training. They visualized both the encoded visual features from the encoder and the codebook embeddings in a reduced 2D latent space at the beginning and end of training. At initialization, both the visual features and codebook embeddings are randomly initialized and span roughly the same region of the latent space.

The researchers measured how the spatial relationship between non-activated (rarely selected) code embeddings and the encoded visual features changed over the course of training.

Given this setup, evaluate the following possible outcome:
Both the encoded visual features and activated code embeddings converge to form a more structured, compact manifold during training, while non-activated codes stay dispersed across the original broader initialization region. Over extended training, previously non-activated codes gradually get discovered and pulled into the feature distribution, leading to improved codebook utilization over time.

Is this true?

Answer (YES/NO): NO